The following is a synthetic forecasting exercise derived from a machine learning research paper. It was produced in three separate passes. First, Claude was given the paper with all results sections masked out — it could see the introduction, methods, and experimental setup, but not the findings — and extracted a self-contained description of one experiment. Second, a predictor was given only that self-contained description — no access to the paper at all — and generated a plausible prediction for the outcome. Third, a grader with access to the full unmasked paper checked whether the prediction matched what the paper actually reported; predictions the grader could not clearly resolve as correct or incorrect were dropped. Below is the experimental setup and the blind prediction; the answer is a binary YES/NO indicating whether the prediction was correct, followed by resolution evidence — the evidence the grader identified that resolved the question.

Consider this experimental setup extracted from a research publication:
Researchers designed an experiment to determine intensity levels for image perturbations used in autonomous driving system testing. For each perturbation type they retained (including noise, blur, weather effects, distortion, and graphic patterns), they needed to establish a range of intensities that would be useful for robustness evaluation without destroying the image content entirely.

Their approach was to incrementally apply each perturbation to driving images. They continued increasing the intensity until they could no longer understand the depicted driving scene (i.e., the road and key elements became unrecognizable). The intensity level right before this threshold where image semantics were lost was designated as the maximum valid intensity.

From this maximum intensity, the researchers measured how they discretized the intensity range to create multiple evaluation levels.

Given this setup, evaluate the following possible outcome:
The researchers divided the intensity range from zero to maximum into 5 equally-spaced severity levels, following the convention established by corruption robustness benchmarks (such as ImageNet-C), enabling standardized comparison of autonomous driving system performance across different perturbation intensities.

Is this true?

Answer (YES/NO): YES